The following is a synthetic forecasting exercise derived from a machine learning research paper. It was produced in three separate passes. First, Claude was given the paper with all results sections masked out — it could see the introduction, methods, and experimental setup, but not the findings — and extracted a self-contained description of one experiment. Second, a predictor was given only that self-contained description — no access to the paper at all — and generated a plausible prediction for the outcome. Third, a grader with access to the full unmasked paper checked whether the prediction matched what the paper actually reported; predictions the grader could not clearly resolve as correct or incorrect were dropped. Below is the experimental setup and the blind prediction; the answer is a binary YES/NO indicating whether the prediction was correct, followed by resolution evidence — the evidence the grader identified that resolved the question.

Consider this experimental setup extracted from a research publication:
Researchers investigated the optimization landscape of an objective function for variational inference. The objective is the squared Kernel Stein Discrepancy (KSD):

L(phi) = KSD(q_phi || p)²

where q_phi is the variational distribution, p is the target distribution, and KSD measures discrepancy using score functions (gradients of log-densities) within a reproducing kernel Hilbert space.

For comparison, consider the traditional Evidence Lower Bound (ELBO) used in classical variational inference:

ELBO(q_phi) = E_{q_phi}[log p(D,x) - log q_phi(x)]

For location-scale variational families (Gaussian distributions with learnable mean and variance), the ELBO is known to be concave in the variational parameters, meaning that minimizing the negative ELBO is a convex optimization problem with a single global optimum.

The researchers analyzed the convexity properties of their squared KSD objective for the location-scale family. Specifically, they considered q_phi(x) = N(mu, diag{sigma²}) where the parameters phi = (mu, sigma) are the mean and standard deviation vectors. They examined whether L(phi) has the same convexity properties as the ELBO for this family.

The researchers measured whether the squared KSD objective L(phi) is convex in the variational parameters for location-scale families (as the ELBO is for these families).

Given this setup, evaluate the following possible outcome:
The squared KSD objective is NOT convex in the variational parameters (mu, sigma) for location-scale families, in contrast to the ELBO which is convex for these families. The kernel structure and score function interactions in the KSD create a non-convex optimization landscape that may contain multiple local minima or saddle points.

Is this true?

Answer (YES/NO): YES